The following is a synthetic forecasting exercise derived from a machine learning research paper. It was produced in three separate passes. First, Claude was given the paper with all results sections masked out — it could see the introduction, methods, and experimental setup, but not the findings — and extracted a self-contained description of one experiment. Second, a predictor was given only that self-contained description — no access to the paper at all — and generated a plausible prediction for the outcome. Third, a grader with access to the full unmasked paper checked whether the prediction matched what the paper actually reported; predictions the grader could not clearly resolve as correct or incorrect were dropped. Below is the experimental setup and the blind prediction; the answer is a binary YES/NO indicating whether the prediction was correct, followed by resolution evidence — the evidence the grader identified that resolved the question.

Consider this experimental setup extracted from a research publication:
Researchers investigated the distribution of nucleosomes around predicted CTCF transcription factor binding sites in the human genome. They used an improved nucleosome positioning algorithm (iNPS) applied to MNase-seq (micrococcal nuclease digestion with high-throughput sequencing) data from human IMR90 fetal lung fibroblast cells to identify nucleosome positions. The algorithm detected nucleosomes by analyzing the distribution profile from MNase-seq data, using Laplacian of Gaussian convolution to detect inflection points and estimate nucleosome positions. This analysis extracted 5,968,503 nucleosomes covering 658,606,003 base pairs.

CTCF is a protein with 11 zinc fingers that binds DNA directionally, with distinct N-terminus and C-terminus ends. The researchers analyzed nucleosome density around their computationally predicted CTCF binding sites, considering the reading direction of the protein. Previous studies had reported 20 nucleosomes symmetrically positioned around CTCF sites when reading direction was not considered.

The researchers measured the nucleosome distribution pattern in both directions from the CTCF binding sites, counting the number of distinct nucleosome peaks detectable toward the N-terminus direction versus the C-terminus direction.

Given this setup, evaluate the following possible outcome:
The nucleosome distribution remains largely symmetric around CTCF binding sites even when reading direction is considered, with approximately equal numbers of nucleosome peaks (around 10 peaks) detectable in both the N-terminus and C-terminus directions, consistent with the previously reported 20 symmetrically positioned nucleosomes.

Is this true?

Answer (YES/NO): NO